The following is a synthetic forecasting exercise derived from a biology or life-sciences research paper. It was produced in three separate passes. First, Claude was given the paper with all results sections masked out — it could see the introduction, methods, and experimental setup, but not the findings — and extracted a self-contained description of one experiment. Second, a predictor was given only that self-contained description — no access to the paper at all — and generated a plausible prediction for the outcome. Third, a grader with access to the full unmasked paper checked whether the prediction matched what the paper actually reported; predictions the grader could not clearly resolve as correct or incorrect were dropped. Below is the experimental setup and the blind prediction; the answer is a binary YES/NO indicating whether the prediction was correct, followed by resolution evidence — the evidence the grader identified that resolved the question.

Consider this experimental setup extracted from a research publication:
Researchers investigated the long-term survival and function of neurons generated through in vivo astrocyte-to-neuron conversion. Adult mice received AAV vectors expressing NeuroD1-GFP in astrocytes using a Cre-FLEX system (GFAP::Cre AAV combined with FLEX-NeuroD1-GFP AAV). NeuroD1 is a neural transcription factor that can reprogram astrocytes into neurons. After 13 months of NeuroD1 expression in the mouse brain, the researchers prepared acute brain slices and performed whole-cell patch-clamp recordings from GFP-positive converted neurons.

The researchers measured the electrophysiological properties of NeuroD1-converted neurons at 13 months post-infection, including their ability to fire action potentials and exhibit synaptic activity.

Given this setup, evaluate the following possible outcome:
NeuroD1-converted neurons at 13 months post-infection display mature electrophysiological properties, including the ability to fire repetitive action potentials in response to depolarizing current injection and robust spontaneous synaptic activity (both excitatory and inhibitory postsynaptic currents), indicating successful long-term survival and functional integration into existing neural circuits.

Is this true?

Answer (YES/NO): NO